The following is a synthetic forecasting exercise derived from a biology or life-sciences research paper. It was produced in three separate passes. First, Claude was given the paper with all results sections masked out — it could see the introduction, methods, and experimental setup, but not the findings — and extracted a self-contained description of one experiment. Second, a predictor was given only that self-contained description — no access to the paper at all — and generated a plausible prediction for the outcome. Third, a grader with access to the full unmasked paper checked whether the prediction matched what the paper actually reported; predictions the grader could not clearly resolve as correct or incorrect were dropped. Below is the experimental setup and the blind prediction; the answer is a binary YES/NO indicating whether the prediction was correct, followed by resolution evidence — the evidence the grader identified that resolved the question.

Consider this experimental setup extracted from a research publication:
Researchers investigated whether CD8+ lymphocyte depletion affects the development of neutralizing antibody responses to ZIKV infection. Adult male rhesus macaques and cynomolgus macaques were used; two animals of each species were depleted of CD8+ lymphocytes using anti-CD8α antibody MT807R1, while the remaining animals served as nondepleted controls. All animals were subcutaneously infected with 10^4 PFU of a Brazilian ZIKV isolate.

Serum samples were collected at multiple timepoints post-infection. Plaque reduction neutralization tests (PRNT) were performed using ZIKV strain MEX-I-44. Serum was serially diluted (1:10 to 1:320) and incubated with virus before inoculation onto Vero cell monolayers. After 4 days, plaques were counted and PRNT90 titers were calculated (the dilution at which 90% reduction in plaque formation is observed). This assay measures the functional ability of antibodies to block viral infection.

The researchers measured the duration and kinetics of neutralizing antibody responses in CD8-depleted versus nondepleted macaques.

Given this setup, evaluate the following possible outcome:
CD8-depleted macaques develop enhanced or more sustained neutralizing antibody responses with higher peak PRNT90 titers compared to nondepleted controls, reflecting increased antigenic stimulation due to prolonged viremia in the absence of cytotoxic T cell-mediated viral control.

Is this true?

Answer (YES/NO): NO